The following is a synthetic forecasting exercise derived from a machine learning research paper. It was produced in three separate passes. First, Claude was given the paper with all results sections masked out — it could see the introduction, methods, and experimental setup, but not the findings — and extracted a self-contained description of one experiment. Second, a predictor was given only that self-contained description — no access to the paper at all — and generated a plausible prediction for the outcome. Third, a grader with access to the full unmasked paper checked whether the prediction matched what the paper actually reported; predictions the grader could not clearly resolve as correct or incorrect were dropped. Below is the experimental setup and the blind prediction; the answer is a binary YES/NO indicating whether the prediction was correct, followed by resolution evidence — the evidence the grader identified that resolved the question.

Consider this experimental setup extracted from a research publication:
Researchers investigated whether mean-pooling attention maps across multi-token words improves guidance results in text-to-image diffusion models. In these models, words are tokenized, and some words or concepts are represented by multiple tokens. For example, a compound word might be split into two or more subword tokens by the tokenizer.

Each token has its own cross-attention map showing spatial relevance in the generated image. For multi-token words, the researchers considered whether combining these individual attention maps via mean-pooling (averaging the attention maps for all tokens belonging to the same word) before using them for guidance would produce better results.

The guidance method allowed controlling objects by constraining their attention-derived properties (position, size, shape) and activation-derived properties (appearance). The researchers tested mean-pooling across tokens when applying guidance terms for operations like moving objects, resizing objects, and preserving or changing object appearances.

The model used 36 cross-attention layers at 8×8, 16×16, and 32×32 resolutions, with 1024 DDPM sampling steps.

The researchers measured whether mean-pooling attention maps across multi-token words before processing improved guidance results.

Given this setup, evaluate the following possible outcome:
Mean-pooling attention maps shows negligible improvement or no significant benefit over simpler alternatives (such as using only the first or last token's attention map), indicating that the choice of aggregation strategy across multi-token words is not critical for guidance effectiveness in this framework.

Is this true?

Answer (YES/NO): YES